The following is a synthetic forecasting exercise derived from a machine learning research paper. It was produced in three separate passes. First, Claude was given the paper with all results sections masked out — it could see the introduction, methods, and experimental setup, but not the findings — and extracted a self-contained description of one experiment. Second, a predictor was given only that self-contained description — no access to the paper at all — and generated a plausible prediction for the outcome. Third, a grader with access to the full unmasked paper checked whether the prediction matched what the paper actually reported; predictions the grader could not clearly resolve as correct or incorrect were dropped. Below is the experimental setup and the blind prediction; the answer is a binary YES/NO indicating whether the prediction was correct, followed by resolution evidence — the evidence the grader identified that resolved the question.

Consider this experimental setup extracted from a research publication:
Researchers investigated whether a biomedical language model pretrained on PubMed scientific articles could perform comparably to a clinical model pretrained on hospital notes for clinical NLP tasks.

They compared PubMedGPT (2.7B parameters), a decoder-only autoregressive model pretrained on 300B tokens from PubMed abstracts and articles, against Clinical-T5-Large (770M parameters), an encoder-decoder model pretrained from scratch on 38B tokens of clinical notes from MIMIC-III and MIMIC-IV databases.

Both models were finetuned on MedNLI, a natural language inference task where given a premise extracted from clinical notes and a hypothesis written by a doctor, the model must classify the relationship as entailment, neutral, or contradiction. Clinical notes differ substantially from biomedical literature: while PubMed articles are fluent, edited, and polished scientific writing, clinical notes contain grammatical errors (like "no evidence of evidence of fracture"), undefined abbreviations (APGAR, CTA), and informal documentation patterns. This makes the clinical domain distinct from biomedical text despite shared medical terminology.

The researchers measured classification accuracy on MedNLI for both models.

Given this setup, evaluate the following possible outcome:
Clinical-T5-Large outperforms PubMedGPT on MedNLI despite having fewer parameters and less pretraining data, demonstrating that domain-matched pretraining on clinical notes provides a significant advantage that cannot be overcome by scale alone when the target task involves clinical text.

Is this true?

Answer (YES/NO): NO